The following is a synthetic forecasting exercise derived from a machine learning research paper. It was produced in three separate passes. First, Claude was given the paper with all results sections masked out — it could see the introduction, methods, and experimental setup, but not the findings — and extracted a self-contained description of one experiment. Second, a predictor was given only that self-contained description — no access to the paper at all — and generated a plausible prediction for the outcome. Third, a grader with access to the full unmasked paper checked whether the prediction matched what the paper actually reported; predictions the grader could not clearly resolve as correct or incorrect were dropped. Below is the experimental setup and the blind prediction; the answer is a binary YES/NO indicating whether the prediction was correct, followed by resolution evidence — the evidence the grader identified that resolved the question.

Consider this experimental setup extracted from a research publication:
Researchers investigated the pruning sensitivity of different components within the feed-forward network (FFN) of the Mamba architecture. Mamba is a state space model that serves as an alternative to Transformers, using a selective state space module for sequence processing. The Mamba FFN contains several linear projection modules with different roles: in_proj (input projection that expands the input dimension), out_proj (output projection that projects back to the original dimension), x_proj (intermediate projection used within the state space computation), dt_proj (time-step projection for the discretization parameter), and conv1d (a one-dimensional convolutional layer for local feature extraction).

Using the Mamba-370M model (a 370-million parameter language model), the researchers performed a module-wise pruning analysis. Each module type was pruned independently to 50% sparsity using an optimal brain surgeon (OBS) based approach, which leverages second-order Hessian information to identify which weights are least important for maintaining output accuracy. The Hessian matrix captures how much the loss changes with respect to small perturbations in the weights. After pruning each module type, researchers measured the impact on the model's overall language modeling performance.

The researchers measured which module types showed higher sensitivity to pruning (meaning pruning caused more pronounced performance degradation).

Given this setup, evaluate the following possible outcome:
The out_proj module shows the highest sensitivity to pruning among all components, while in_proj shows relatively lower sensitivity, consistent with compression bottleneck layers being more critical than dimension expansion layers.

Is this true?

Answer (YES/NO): NO